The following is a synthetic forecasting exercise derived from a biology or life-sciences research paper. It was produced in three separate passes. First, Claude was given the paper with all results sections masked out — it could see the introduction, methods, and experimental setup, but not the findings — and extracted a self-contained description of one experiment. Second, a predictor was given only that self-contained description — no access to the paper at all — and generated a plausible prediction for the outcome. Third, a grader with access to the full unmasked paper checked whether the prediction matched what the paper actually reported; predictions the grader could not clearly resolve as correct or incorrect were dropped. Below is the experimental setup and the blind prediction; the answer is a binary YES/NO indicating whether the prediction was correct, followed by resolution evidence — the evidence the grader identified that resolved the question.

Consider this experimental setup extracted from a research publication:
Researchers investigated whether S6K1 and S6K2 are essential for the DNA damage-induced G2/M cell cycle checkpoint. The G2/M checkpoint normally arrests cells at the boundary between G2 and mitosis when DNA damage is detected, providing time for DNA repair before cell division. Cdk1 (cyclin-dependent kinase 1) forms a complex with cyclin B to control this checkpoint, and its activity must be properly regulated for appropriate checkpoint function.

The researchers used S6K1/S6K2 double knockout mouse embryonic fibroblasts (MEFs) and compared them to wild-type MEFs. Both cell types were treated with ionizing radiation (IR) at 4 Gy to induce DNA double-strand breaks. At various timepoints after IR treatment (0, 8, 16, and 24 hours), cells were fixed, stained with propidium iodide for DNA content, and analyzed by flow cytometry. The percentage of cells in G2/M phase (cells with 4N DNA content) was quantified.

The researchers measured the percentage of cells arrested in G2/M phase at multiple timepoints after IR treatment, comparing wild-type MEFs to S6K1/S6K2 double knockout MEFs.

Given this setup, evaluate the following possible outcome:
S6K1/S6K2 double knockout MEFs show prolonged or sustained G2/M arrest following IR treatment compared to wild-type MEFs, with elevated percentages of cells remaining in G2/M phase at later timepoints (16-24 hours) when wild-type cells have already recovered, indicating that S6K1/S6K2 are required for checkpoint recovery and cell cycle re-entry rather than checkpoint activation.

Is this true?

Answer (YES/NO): NO